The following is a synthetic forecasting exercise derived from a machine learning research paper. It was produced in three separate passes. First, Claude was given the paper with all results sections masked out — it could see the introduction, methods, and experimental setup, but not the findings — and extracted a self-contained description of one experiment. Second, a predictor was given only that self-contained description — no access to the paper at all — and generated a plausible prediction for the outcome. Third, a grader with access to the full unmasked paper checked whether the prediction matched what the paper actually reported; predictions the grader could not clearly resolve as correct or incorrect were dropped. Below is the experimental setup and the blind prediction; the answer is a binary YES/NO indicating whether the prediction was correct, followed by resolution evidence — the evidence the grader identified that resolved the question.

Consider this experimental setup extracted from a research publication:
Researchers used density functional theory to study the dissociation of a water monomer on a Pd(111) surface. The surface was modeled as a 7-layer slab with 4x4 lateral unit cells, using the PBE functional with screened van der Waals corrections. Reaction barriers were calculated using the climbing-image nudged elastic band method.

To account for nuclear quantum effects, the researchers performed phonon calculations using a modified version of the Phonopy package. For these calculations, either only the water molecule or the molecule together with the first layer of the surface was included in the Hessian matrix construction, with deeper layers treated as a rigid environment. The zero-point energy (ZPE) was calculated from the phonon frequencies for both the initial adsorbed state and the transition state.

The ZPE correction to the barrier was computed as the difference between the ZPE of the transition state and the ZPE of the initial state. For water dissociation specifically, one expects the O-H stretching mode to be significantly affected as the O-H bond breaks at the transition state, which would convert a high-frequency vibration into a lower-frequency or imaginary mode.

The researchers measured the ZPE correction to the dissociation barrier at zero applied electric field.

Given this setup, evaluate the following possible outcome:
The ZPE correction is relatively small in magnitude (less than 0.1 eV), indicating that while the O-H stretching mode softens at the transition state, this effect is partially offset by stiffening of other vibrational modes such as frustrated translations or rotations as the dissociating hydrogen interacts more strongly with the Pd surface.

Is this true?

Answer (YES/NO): NO